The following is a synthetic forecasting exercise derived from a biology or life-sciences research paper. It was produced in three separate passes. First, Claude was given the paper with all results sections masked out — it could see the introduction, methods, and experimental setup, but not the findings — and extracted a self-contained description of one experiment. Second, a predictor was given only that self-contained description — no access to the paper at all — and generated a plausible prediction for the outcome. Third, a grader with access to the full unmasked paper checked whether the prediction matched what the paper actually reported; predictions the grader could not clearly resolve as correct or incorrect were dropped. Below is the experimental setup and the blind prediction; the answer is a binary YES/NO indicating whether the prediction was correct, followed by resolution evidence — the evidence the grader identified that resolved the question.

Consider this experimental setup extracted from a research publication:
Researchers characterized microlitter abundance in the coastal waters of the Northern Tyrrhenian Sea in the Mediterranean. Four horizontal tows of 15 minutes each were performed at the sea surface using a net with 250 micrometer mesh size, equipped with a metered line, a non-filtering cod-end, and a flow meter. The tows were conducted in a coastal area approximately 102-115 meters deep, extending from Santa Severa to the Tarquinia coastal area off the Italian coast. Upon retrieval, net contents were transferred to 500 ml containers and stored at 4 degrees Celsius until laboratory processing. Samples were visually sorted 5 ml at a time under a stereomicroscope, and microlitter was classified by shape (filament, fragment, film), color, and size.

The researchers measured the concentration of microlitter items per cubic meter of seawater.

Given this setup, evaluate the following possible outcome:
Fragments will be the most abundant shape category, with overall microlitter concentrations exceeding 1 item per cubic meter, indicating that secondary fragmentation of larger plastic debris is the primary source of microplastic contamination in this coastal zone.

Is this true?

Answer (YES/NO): NO